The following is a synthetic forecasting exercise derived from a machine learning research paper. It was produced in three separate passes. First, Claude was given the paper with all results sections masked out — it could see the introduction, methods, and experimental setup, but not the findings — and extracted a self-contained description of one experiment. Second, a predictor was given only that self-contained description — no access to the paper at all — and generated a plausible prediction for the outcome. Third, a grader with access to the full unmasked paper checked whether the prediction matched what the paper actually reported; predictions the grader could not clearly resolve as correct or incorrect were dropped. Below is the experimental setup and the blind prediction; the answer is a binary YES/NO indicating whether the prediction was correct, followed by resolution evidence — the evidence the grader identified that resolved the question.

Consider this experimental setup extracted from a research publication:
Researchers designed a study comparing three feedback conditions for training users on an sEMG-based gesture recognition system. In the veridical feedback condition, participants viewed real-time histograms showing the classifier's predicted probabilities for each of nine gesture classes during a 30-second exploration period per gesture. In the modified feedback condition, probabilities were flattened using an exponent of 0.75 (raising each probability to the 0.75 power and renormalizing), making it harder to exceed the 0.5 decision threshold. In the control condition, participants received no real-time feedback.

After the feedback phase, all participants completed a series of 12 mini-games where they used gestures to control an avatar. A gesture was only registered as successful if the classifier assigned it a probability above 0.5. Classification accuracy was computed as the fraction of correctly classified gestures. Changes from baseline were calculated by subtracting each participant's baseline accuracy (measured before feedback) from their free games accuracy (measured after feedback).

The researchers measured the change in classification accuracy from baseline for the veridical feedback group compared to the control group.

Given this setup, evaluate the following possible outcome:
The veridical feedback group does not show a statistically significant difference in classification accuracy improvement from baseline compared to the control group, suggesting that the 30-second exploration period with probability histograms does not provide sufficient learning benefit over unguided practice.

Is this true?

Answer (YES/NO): YES